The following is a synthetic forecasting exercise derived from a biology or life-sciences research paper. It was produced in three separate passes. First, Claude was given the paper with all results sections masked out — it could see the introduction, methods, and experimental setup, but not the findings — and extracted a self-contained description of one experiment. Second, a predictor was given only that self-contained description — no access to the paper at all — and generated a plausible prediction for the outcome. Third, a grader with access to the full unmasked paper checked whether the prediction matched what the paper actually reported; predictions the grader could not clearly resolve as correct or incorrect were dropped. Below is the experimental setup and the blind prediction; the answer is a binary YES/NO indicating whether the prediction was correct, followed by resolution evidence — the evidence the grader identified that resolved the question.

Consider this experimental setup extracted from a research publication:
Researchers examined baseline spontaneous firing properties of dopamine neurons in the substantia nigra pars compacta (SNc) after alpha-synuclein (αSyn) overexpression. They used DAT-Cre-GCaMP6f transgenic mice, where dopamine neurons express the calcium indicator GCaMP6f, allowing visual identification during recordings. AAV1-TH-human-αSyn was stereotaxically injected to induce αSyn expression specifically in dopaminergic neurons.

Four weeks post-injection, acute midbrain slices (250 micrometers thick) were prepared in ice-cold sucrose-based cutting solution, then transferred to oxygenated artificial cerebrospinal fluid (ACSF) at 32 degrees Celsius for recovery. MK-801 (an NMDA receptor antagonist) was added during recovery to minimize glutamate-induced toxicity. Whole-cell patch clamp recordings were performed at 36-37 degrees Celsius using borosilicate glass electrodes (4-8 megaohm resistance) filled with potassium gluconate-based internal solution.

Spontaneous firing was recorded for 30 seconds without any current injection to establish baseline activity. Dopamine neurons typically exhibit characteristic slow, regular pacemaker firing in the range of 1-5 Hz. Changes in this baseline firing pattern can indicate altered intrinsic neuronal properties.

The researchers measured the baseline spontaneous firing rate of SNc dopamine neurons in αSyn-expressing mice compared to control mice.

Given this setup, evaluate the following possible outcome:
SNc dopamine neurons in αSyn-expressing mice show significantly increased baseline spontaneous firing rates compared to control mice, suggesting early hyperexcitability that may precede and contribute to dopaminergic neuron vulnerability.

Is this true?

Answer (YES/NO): YES